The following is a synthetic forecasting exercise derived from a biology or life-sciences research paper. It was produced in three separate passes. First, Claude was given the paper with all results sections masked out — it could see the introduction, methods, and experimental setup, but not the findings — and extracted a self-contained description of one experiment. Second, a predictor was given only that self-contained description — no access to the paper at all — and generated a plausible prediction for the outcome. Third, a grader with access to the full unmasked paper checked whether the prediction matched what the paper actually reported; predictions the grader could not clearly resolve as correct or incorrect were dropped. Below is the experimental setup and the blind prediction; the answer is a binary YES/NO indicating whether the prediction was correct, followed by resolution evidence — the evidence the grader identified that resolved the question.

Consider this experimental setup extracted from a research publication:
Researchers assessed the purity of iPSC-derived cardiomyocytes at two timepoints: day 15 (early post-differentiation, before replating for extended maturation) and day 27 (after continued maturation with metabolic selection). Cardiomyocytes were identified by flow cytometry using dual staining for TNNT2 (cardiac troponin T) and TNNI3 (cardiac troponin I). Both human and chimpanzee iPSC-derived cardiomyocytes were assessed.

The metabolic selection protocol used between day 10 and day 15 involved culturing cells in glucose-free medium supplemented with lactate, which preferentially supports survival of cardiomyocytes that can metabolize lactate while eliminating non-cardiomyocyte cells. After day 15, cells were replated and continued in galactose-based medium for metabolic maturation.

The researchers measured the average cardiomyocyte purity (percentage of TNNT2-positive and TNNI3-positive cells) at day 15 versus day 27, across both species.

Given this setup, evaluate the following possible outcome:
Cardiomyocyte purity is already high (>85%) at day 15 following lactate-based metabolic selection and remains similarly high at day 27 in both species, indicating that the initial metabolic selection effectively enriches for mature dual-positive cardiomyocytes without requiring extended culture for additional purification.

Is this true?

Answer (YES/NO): NO